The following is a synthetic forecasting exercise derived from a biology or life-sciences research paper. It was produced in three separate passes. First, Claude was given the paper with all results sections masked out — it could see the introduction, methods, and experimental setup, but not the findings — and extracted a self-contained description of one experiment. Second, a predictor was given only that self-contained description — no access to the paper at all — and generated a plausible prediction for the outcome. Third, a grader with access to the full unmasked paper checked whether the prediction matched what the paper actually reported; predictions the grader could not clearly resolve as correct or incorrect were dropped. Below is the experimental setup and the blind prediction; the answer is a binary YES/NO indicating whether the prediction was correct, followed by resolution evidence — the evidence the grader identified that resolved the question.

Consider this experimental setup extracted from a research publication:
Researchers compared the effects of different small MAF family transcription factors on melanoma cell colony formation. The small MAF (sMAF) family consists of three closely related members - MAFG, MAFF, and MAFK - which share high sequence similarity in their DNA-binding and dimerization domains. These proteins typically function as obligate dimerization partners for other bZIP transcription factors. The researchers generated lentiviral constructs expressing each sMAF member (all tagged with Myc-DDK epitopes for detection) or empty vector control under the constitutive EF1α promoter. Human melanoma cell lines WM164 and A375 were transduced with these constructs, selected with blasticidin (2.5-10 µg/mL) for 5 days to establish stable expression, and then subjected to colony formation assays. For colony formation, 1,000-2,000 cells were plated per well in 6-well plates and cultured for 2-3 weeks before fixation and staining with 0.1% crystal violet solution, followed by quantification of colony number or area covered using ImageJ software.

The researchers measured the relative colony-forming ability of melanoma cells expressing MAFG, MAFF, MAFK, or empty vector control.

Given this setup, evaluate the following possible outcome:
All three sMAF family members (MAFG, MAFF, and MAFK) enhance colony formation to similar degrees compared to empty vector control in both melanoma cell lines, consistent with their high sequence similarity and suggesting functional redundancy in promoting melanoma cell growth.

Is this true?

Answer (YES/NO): NO